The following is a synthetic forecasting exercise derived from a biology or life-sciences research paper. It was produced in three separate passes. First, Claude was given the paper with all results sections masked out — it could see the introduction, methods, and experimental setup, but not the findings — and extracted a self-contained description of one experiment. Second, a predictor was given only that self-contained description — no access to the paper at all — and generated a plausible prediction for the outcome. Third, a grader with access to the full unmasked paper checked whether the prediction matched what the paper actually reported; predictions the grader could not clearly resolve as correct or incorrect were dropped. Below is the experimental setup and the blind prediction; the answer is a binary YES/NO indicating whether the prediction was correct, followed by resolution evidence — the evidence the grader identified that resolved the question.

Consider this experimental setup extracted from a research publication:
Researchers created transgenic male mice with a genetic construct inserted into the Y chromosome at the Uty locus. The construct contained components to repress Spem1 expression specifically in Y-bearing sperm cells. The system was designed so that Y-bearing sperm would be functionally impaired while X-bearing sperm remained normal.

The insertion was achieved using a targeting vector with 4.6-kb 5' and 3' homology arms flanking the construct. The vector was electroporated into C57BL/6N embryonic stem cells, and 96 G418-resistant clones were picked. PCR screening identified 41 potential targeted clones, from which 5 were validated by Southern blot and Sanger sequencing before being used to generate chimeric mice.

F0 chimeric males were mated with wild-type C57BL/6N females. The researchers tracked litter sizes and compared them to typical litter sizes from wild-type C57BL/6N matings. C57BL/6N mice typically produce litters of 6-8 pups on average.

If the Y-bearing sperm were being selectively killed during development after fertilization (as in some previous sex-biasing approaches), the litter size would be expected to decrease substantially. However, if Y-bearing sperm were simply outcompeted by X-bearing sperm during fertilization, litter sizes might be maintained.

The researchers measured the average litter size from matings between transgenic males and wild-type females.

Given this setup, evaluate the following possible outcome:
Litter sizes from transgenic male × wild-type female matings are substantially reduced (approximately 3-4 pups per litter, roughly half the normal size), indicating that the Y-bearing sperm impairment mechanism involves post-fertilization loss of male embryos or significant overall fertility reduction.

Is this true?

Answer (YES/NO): NO